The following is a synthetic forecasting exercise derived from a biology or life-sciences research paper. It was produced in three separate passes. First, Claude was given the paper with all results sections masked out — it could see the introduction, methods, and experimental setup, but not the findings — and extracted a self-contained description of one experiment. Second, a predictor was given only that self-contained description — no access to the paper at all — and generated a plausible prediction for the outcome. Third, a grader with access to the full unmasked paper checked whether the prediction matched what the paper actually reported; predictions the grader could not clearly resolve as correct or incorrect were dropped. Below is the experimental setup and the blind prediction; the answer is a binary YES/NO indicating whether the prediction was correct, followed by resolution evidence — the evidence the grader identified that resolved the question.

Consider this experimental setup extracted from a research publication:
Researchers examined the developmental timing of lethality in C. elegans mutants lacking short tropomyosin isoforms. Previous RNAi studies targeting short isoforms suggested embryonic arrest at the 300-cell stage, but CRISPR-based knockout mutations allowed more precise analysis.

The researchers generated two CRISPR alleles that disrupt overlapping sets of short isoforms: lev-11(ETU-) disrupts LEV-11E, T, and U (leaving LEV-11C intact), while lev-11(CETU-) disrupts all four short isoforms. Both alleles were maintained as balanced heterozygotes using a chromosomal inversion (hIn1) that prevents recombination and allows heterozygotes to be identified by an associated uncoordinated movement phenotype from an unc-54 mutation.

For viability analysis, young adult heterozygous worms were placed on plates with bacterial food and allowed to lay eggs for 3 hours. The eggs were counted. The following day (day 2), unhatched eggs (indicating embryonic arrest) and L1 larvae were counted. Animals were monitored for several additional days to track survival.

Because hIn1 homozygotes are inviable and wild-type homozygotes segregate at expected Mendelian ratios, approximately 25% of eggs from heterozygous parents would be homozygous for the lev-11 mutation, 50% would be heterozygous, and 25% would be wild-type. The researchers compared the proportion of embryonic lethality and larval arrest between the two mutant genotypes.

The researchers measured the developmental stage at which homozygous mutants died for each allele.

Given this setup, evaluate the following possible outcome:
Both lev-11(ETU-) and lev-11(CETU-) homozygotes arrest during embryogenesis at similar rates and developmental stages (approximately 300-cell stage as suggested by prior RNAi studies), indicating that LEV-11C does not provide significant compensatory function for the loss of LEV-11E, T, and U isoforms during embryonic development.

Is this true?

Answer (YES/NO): NO